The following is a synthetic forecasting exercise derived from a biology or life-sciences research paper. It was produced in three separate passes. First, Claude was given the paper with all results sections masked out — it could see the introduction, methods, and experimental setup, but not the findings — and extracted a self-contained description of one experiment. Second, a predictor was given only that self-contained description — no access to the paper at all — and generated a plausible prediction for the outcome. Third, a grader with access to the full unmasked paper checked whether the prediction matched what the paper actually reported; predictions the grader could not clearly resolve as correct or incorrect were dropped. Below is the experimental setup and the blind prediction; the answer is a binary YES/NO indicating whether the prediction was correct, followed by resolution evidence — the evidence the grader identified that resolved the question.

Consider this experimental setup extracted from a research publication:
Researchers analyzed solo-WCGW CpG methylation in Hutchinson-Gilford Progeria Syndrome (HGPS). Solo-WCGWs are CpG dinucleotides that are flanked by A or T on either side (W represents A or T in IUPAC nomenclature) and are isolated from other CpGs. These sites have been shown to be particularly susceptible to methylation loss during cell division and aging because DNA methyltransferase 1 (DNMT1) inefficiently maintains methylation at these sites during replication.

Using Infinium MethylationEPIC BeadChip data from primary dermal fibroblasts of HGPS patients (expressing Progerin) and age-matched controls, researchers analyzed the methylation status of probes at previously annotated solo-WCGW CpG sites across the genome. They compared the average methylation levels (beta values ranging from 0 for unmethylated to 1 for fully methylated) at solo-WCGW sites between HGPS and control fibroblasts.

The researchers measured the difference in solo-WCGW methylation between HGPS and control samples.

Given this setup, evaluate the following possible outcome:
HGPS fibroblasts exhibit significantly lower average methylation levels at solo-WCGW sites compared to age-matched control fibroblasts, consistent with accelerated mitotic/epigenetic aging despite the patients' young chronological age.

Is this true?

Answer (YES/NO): NO